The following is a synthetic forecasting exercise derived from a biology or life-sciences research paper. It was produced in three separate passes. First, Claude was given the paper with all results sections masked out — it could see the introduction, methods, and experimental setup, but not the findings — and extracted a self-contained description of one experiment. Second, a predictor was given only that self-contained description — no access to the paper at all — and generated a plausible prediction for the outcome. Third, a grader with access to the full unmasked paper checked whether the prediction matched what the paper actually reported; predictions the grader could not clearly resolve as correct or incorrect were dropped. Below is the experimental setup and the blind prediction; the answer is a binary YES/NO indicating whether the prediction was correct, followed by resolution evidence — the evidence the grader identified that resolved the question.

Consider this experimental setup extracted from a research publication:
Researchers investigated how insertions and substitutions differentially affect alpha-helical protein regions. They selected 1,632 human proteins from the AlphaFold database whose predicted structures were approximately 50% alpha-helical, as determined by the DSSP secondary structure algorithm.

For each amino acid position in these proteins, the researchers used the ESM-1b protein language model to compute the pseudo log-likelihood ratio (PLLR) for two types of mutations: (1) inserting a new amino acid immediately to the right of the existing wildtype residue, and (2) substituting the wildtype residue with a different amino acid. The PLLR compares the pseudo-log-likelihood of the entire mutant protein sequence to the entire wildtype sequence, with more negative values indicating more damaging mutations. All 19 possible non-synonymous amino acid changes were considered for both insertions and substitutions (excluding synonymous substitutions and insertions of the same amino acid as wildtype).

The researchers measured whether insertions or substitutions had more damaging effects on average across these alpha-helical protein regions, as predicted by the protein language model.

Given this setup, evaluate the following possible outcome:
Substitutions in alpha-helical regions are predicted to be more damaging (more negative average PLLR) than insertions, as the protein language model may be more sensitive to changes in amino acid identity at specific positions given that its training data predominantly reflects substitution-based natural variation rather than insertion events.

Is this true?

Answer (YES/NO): NO